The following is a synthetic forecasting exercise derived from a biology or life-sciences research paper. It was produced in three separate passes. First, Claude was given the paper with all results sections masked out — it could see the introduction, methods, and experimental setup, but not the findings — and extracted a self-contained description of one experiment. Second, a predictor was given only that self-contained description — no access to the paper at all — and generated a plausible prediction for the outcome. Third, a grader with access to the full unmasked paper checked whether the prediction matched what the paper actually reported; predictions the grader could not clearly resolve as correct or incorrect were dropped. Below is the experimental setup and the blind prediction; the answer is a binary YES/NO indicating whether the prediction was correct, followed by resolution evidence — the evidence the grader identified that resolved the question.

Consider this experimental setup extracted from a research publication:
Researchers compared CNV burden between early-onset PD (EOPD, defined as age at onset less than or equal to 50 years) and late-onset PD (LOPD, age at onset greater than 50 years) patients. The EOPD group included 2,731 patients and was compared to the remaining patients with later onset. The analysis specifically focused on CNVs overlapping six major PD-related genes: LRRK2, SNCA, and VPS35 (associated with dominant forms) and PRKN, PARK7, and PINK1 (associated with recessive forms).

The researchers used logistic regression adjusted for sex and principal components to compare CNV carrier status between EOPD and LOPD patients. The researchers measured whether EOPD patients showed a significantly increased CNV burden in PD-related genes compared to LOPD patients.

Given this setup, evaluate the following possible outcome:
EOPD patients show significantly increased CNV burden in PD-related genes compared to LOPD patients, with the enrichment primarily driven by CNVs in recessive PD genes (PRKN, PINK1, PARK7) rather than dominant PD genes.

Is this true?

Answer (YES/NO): NO